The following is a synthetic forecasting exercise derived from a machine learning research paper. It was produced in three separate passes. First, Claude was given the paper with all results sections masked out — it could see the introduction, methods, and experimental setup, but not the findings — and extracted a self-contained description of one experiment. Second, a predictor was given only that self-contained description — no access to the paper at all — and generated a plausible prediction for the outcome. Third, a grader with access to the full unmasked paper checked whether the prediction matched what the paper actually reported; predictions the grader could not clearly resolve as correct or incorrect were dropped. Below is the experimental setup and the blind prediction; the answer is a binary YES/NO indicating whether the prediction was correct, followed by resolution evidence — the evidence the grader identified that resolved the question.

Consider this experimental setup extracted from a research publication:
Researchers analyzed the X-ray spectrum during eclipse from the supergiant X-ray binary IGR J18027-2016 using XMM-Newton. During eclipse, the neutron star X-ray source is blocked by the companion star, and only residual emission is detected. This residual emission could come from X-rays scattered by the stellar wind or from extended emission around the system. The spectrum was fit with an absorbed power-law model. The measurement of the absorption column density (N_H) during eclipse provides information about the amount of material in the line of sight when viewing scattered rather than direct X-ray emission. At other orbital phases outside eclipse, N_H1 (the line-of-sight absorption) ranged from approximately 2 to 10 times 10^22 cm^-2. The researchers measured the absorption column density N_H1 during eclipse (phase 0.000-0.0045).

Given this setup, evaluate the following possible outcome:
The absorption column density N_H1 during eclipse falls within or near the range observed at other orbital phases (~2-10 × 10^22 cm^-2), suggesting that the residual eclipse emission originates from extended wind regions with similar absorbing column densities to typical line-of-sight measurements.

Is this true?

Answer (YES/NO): NO